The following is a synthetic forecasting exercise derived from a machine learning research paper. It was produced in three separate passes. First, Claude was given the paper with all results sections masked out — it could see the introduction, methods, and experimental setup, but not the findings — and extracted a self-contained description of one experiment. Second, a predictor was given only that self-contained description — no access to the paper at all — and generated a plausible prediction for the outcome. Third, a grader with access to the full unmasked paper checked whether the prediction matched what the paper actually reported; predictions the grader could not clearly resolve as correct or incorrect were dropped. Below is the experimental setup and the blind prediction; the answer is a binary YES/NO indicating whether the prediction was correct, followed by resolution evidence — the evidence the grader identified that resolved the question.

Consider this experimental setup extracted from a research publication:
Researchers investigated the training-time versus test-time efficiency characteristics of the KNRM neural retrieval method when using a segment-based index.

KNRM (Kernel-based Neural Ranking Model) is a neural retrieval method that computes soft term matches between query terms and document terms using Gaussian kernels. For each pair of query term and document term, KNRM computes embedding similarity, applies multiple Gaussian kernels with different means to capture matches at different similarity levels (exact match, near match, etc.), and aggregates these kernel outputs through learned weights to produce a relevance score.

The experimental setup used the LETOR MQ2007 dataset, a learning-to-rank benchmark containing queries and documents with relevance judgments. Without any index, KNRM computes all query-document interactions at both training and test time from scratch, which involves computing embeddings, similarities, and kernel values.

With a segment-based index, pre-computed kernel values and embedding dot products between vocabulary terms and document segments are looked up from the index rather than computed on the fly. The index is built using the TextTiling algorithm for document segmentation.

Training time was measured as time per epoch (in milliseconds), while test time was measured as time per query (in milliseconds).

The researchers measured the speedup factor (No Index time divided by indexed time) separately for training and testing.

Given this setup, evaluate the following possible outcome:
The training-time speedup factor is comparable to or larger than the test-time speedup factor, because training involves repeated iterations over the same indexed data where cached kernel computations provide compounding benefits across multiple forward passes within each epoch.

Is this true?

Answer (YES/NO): NO